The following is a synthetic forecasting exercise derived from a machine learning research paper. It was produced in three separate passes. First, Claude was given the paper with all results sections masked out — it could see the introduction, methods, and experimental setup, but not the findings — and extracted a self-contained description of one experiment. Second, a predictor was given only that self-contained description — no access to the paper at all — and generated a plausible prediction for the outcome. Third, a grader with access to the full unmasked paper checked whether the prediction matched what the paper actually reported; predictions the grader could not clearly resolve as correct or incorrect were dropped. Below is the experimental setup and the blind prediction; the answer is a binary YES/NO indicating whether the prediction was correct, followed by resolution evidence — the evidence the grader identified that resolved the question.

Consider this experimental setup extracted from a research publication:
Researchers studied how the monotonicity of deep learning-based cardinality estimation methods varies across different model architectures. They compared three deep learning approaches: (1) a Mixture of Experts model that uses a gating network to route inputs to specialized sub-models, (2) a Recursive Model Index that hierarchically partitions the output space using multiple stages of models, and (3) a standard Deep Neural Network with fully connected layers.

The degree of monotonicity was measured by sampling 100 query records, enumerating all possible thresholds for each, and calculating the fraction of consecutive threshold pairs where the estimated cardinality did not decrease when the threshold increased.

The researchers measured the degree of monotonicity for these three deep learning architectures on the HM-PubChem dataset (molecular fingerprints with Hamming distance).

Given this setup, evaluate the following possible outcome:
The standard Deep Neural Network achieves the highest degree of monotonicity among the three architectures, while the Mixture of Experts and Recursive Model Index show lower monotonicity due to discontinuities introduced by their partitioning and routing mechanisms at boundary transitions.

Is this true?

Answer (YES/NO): NO